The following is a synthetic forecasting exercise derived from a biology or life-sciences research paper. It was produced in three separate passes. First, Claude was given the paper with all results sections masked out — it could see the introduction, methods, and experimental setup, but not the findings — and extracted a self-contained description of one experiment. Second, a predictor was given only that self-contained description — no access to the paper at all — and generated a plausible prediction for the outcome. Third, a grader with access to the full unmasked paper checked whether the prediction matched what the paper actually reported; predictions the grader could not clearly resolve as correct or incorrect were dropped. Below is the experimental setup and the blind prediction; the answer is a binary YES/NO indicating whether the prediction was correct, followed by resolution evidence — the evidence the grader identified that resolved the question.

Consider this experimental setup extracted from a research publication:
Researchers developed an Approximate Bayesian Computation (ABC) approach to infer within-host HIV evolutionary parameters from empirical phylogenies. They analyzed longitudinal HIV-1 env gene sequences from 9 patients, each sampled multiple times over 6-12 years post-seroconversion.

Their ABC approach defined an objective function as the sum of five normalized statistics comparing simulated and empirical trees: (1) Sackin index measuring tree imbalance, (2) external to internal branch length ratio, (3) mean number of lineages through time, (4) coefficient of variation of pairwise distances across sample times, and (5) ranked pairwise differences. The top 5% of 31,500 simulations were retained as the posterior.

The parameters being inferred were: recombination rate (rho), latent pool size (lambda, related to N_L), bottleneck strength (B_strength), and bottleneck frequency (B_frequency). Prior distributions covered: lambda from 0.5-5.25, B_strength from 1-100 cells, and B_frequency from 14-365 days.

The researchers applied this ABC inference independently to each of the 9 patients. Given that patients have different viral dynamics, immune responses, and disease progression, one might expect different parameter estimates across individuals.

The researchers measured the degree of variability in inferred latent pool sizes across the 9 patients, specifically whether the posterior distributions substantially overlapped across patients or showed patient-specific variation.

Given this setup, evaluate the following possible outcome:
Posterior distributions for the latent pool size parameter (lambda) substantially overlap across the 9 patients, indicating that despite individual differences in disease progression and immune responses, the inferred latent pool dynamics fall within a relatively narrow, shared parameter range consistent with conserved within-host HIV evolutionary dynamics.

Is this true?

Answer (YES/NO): YES